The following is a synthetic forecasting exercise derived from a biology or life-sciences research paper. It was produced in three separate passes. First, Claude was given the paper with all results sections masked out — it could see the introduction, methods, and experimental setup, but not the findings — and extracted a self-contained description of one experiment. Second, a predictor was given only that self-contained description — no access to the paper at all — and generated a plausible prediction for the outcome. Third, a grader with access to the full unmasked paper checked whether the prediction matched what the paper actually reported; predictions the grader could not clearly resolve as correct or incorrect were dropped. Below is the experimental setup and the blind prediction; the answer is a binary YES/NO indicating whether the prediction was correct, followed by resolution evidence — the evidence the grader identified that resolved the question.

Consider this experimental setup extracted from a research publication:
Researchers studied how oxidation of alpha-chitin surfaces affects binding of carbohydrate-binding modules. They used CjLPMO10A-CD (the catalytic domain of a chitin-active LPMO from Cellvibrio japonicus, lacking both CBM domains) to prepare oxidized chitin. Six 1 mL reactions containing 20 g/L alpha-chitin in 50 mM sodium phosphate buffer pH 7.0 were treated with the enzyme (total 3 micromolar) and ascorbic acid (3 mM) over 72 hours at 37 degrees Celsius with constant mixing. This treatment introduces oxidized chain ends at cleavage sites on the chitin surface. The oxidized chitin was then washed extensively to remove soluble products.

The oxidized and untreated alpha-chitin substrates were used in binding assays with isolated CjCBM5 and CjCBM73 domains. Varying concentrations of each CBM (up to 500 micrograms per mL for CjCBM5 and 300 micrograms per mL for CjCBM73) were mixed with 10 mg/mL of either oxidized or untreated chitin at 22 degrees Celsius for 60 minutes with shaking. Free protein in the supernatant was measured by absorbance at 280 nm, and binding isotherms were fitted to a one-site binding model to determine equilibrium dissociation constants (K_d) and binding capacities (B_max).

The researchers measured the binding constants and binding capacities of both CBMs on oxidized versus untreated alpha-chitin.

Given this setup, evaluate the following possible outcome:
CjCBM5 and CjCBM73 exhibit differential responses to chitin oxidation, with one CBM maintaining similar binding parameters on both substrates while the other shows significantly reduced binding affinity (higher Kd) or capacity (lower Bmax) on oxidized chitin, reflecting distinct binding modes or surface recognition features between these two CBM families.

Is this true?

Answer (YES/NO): NO